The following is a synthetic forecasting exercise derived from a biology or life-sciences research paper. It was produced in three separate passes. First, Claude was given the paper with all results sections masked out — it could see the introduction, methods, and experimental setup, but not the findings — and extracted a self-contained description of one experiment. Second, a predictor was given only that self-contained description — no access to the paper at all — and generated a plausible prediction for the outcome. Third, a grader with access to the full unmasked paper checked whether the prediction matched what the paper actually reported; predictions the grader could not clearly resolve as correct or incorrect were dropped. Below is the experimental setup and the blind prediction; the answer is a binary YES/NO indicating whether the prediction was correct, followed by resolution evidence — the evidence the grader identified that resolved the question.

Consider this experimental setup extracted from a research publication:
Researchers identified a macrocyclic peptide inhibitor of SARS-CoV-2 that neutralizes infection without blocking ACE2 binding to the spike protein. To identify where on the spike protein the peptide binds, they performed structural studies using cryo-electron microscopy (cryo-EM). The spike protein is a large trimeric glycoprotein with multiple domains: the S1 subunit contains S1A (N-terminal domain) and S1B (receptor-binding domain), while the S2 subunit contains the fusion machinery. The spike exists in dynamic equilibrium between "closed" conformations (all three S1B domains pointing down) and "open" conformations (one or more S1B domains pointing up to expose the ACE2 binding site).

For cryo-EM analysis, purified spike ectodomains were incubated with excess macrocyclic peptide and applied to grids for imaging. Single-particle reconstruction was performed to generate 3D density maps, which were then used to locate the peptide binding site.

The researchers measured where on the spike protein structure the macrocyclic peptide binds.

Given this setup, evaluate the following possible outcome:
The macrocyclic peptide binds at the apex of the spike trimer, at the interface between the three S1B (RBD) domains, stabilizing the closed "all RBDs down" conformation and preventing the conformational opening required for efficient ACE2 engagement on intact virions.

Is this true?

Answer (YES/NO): NO